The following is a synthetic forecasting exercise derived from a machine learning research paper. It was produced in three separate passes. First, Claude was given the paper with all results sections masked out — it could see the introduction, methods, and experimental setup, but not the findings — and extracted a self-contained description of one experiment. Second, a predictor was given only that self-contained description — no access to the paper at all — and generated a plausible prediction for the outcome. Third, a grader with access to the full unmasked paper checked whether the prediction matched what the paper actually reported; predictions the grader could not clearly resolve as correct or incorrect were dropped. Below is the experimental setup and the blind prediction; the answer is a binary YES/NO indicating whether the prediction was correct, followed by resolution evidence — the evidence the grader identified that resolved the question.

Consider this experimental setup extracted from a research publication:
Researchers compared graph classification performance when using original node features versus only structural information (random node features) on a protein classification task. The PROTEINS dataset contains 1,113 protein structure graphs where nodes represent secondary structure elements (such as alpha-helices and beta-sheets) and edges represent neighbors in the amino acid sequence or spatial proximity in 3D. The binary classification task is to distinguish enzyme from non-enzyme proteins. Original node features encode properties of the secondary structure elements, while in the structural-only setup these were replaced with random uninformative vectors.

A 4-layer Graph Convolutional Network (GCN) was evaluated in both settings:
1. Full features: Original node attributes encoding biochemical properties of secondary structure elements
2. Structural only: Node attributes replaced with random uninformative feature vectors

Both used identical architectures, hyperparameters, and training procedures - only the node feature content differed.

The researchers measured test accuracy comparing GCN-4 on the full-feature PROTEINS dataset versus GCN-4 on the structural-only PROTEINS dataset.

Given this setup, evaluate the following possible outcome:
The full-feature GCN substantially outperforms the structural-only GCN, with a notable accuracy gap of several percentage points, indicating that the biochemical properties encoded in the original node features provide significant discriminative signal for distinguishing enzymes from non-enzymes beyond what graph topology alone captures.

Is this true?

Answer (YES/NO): YES